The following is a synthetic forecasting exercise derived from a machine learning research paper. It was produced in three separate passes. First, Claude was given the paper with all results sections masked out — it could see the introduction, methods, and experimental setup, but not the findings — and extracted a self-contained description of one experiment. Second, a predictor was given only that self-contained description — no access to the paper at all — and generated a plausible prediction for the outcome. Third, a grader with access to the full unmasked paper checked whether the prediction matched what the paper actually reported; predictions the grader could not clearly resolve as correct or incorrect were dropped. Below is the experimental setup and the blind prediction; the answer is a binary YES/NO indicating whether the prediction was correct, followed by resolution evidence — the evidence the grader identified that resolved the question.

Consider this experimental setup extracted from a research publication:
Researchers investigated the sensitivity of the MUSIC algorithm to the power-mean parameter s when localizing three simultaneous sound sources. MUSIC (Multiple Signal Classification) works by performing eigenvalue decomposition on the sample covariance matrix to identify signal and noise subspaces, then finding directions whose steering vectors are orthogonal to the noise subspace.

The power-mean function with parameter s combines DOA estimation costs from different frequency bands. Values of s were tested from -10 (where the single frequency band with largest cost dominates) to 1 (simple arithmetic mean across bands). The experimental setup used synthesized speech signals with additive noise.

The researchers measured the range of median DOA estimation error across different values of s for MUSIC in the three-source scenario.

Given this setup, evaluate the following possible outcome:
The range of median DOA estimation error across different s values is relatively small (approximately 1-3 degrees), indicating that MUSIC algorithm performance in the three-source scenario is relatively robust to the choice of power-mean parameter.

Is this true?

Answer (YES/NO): NO